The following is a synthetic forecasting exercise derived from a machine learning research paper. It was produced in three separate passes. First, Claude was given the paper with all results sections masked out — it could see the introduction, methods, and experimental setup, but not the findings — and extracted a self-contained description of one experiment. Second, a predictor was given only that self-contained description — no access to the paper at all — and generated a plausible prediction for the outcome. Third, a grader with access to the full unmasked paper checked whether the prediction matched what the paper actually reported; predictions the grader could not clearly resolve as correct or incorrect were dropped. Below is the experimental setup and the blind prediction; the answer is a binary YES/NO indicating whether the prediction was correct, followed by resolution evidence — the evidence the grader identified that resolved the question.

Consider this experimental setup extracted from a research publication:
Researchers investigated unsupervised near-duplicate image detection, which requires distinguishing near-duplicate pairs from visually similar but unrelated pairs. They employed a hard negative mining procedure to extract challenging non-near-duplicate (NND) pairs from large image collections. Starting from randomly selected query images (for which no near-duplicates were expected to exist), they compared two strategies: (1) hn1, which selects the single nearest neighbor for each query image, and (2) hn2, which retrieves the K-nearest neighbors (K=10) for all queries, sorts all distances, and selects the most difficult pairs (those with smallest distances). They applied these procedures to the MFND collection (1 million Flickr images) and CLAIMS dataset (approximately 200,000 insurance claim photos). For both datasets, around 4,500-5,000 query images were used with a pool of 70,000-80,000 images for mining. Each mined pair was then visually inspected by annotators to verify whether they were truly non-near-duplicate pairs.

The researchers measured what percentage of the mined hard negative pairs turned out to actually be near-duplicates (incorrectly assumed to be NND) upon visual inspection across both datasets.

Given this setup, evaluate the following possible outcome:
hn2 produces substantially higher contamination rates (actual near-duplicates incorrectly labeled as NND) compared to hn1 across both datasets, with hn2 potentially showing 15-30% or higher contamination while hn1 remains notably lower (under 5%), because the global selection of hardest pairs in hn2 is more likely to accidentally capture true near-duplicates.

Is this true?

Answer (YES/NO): NO